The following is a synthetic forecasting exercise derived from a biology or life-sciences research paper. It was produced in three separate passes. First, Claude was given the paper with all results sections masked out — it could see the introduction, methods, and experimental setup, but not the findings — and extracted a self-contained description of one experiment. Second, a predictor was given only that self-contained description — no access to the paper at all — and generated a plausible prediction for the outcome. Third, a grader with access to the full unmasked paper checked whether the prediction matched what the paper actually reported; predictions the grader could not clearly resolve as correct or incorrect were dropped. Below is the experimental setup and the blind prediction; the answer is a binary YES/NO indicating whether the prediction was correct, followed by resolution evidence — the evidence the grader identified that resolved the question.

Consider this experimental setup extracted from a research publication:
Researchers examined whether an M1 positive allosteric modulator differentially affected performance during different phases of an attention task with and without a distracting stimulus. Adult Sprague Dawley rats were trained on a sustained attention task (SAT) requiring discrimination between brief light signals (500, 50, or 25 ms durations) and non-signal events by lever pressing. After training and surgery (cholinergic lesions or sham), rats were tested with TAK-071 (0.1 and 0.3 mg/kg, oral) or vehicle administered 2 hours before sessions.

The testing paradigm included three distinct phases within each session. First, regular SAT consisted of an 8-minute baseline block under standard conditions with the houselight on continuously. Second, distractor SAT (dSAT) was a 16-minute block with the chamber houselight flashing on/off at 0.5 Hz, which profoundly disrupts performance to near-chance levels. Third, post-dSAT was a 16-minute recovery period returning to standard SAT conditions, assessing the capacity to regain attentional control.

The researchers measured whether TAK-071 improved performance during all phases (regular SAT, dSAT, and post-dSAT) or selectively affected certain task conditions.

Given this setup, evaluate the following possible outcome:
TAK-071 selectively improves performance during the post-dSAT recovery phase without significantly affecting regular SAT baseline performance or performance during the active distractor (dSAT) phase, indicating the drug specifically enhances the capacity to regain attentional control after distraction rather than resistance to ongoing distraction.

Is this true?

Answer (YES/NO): YES